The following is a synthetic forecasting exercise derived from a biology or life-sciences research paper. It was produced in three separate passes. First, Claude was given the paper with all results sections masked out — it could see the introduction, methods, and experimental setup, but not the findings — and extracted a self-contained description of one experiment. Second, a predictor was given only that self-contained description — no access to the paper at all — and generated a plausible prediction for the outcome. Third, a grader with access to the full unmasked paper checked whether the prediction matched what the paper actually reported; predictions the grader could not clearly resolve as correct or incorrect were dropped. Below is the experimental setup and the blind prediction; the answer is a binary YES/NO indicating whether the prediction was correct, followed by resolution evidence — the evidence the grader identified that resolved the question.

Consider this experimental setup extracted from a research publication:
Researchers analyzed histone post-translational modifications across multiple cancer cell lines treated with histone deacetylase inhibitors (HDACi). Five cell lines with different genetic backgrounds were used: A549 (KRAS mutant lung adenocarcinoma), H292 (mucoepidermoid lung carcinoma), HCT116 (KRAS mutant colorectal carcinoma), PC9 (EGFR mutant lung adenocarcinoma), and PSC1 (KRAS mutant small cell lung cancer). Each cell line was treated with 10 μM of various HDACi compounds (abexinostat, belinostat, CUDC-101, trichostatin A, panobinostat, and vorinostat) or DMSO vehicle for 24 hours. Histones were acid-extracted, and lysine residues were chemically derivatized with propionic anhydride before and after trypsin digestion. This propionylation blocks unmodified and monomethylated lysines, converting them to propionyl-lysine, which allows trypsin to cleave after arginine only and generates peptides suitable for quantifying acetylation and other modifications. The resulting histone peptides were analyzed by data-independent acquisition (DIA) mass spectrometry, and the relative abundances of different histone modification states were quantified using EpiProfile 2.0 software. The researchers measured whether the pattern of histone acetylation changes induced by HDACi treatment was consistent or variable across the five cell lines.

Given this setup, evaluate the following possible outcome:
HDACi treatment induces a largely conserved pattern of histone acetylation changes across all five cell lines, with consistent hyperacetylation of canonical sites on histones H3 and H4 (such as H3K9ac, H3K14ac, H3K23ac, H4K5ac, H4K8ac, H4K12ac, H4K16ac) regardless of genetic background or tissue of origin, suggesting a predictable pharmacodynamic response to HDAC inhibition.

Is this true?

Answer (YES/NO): NO